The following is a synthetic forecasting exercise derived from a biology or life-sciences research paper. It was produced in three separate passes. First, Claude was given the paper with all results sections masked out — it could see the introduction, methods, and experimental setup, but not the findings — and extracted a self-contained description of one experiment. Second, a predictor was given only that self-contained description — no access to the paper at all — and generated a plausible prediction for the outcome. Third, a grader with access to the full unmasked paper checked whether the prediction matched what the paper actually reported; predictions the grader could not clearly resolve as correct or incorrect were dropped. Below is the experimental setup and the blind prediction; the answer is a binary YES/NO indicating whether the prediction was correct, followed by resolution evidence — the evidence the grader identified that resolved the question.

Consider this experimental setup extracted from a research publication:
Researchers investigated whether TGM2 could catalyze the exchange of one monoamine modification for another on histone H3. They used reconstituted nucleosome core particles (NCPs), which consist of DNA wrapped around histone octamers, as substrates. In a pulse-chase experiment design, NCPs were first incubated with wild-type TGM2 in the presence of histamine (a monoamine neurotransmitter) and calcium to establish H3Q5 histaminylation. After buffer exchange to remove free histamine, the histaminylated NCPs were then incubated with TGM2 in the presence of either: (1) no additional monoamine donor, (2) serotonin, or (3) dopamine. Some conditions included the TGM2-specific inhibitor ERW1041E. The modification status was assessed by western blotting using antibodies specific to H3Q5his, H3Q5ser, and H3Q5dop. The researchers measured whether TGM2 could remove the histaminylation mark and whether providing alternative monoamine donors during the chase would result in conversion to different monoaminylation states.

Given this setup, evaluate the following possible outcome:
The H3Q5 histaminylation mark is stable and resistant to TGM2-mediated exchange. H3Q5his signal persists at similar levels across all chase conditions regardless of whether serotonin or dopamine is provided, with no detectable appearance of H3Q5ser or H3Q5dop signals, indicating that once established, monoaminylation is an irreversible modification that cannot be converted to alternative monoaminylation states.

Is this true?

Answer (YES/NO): NO